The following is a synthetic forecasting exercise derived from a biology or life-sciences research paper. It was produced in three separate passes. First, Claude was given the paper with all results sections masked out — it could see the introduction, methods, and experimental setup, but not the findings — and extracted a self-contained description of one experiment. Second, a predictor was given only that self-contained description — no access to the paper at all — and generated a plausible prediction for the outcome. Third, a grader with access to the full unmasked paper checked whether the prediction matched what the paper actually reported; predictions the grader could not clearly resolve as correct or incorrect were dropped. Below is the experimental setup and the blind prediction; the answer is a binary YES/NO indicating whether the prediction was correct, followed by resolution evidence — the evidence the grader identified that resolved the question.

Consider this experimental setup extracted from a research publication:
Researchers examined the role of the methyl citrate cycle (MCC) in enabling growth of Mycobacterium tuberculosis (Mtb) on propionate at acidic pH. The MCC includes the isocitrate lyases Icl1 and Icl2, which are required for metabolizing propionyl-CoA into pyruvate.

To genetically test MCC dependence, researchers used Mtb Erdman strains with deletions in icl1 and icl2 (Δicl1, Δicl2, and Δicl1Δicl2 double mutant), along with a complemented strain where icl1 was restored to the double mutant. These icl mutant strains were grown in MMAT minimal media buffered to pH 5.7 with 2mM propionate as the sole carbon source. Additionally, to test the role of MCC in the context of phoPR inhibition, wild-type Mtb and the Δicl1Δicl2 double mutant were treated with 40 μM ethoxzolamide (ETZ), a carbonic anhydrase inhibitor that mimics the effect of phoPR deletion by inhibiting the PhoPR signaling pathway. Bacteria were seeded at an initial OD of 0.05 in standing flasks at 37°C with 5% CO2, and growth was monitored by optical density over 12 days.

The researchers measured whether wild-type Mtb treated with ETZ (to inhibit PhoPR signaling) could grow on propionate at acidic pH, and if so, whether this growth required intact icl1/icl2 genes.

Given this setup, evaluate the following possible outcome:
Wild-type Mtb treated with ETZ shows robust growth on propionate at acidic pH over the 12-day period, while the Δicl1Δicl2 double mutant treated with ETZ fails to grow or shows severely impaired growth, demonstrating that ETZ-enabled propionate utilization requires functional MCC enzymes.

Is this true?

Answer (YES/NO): YES